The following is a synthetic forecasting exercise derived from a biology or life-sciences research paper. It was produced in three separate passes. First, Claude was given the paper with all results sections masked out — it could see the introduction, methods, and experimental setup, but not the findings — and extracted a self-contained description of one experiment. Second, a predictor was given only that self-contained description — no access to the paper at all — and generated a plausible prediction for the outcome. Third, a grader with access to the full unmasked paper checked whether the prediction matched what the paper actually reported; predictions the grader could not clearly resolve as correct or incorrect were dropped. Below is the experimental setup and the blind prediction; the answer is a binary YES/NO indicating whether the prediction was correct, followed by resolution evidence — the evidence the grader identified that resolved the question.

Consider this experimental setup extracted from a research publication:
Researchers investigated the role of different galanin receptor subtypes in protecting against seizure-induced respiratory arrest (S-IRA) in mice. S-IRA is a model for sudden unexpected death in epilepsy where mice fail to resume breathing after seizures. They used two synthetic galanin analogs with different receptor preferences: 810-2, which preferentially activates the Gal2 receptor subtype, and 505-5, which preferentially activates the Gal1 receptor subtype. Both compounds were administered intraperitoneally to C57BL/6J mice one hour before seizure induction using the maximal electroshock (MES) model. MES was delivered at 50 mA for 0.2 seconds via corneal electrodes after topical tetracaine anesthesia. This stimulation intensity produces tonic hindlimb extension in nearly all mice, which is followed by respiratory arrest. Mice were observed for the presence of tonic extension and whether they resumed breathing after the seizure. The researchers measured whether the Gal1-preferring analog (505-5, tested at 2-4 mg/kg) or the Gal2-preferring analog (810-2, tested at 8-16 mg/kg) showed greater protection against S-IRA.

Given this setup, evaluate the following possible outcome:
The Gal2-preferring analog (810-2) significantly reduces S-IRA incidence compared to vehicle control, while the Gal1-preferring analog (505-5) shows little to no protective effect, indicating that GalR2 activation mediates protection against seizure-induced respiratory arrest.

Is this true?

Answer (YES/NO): YES